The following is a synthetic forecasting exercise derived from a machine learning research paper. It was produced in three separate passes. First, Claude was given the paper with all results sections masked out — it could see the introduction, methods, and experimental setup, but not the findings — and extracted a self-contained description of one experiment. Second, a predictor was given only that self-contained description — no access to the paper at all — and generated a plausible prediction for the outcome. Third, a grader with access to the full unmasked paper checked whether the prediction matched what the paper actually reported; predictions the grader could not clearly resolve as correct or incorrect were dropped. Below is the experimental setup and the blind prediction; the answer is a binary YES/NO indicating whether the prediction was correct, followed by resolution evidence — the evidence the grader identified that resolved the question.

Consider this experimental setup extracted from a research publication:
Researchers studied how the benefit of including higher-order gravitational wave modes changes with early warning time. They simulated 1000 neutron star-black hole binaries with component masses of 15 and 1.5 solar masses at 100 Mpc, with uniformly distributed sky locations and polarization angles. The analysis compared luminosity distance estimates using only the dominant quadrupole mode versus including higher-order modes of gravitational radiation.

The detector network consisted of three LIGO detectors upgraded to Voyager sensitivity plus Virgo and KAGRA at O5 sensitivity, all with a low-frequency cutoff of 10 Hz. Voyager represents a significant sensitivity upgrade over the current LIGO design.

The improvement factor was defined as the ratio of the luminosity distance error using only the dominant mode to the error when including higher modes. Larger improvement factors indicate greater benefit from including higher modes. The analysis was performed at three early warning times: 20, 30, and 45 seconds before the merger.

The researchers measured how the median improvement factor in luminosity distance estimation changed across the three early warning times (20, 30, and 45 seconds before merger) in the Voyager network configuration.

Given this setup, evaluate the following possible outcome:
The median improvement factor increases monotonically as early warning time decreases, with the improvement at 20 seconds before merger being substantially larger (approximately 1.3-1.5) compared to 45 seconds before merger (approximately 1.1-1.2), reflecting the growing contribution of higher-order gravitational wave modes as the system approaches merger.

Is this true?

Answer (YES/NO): NO